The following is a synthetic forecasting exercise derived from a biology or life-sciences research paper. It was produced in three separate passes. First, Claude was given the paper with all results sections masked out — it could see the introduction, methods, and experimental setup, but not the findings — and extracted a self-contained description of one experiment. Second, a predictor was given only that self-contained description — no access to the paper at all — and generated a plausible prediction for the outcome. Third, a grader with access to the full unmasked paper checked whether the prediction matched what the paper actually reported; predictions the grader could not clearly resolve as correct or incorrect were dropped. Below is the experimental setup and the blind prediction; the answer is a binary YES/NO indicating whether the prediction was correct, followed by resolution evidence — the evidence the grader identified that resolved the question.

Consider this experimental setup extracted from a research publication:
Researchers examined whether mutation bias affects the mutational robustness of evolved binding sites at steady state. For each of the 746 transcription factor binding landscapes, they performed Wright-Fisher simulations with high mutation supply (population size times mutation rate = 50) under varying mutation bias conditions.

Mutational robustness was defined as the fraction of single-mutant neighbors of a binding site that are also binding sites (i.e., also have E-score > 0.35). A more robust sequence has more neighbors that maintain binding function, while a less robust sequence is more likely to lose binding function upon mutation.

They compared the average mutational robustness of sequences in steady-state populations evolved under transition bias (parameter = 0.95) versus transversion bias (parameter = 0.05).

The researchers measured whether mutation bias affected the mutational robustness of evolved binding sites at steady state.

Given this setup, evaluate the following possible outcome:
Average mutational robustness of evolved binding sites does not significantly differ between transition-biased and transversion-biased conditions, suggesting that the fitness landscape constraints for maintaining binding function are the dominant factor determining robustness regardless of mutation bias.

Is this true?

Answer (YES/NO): NO